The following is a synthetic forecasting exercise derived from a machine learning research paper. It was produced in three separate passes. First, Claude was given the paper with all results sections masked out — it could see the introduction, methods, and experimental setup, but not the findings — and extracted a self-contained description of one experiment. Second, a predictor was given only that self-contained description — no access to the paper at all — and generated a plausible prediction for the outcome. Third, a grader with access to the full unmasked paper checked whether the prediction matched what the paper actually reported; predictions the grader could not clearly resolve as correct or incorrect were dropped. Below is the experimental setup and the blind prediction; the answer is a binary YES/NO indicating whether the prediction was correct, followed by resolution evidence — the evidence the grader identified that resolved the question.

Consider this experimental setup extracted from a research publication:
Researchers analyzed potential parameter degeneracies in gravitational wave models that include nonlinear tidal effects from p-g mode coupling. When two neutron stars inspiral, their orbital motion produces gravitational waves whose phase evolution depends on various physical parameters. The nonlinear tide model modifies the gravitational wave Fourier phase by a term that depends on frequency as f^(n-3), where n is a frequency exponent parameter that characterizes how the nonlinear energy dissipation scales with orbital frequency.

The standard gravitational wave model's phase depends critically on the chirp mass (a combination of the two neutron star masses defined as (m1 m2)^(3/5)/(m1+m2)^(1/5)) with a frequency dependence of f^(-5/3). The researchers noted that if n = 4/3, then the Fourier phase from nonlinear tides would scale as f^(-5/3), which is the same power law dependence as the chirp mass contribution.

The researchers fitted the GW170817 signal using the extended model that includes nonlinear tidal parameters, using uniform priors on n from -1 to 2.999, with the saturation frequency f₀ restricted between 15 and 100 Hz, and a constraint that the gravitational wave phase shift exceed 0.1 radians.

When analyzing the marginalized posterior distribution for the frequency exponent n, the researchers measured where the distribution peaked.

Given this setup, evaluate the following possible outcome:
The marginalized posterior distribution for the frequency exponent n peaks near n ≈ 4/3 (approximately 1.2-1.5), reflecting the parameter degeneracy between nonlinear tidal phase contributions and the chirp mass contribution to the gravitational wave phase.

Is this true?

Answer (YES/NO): YES